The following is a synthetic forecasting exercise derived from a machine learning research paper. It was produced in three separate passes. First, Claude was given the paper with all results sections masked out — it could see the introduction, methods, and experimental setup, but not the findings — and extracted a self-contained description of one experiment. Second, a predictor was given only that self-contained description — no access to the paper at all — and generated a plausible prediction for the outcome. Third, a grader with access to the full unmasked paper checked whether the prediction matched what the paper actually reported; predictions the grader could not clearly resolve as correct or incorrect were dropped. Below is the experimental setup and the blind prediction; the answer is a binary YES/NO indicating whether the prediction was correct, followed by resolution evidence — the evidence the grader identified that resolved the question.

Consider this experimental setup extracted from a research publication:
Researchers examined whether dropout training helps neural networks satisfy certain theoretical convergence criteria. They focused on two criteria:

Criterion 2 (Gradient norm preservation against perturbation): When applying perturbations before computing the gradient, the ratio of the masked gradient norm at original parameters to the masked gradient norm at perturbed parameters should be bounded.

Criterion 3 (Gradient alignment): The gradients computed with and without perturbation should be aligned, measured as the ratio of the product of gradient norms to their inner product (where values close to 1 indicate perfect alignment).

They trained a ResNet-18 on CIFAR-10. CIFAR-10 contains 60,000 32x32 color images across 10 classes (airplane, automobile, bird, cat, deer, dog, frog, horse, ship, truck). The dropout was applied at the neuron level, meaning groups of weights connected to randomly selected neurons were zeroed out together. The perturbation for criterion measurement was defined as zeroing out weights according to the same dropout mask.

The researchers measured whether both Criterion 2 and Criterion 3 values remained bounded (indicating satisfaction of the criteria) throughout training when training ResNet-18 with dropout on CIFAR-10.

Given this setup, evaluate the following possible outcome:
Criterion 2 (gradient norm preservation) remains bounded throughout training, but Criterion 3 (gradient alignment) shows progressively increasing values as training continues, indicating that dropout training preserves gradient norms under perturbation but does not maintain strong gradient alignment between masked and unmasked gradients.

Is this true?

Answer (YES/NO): NO